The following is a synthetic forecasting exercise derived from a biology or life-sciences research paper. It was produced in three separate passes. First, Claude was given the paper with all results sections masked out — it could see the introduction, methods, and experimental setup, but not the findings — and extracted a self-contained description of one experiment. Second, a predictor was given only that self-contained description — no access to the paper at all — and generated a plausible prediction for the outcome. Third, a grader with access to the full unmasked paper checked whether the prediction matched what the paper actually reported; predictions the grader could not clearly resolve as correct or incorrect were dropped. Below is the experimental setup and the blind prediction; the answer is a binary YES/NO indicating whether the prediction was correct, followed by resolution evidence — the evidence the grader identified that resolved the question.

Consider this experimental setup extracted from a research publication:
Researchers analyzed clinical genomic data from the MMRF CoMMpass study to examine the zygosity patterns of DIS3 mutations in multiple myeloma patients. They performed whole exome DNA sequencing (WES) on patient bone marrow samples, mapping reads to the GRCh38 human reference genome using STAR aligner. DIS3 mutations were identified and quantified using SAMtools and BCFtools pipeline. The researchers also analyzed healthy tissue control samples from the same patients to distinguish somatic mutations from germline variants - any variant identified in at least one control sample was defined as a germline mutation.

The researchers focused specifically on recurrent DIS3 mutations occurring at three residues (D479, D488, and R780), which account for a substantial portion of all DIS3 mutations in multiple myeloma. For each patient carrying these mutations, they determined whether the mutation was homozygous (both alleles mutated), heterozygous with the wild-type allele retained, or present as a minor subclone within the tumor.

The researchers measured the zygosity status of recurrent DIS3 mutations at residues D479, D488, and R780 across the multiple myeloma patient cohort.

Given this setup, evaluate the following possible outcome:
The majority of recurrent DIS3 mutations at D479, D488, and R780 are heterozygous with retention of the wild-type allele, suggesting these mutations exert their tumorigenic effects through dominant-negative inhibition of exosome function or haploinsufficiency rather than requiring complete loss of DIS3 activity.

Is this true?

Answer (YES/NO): YES